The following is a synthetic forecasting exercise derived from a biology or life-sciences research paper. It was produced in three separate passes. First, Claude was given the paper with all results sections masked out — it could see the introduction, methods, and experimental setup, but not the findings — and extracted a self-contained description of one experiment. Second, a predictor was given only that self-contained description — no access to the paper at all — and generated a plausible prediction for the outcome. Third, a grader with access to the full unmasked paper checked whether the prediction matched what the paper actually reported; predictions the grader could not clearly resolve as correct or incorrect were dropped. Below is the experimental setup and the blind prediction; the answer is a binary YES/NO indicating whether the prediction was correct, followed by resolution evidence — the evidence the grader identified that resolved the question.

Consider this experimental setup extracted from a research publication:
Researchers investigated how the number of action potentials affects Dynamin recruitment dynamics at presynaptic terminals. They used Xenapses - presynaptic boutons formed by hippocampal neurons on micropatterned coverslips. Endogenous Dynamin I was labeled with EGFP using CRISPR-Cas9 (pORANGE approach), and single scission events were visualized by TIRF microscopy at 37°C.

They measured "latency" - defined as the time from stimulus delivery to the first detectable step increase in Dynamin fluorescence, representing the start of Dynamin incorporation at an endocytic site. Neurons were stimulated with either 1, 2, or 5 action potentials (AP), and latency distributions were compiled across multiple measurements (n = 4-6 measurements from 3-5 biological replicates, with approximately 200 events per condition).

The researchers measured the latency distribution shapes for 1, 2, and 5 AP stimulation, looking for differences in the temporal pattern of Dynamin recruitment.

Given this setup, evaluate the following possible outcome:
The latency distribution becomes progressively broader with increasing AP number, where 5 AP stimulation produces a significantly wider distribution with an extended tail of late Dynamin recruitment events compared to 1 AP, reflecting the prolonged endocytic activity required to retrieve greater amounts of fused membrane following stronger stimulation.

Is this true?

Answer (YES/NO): NO